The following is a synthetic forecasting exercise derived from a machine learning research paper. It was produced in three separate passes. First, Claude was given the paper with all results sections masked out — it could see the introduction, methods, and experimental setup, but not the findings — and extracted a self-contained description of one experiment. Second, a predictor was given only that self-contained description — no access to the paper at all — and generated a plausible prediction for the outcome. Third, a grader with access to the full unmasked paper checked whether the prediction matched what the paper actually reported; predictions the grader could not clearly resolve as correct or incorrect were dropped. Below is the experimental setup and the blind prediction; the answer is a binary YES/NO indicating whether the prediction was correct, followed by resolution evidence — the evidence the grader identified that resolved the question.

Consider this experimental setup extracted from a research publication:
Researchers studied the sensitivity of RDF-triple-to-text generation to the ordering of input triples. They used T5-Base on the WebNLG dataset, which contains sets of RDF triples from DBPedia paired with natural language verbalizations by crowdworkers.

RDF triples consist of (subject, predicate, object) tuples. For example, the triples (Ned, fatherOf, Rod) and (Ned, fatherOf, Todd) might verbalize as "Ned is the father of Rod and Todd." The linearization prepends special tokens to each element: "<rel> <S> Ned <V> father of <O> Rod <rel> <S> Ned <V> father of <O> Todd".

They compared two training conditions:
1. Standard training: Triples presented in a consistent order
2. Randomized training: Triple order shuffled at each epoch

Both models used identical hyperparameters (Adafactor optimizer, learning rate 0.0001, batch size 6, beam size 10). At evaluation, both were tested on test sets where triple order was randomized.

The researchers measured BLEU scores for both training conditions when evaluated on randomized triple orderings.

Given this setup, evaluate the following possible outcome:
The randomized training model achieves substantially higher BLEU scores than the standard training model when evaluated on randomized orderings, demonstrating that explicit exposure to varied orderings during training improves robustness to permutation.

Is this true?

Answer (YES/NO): YES